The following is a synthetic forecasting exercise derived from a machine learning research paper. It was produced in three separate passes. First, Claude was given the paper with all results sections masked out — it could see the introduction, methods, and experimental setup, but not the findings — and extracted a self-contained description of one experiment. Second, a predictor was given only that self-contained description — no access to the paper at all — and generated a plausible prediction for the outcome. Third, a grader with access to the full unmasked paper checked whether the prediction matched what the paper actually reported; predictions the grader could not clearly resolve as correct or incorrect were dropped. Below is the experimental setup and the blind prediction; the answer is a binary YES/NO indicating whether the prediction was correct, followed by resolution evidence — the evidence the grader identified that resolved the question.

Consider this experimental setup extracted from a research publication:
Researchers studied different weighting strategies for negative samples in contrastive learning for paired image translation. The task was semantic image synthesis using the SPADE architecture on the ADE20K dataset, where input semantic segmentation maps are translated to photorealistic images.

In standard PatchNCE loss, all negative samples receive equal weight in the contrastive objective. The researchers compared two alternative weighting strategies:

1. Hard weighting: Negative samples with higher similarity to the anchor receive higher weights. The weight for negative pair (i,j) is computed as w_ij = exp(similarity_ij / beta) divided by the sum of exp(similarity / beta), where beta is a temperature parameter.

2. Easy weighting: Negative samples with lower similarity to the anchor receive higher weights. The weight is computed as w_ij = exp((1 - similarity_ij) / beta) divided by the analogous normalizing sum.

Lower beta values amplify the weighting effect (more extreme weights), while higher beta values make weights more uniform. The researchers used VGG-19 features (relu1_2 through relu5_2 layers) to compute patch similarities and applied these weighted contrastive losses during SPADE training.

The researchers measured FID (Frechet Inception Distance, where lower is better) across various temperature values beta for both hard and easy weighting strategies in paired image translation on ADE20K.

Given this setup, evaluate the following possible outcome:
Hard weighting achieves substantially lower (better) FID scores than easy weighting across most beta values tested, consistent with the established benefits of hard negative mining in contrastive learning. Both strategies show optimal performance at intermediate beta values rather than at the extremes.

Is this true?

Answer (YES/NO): NO